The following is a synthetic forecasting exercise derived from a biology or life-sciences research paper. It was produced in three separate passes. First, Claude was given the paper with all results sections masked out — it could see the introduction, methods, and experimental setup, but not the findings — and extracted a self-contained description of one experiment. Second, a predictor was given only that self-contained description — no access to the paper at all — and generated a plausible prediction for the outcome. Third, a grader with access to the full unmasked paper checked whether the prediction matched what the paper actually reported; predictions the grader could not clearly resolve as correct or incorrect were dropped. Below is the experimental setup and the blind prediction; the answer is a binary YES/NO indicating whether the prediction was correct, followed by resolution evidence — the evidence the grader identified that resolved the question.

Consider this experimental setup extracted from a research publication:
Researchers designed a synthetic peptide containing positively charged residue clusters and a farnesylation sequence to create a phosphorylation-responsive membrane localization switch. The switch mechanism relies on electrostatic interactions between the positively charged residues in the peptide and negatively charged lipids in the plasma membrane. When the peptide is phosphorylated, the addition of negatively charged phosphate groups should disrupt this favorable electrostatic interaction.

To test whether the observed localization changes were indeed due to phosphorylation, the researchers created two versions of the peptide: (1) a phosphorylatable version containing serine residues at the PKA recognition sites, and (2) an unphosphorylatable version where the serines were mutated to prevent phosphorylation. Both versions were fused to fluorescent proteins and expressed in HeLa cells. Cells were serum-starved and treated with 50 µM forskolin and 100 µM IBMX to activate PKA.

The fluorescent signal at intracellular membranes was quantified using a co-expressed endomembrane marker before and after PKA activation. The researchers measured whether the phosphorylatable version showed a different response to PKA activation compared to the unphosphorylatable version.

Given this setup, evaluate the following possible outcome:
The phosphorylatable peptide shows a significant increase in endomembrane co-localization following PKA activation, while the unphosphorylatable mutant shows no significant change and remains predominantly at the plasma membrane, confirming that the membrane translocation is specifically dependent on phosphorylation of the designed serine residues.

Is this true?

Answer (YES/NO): YES